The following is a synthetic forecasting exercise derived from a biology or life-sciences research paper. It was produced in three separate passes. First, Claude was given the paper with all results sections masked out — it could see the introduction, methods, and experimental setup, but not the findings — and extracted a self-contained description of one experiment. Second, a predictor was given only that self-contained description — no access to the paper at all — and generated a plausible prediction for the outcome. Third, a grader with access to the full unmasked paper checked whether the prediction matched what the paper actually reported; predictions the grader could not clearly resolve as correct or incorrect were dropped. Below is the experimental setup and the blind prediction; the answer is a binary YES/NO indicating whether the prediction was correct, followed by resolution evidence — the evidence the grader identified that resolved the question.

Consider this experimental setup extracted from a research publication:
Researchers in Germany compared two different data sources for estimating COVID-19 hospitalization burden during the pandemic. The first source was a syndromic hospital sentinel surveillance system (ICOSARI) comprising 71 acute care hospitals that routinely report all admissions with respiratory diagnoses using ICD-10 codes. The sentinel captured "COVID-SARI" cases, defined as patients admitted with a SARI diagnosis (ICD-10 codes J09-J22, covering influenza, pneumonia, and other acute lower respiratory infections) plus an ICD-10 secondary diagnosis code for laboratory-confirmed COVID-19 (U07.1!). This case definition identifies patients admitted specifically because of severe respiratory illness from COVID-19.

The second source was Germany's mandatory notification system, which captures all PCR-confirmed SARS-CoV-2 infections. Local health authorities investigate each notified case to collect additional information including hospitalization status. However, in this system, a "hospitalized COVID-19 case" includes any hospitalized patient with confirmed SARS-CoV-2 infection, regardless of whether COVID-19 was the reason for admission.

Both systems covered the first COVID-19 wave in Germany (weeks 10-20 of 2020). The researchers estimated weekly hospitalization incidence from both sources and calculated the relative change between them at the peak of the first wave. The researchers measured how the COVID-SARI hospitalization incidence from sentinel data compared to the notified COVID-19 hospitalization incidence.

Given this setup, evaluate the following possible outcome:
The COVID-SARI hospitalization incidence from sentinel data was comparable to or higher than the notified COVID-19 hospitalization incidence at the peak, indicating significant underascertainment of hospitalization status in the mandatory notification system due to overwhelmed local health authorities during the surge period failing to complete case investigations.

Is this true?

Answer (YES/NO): YES